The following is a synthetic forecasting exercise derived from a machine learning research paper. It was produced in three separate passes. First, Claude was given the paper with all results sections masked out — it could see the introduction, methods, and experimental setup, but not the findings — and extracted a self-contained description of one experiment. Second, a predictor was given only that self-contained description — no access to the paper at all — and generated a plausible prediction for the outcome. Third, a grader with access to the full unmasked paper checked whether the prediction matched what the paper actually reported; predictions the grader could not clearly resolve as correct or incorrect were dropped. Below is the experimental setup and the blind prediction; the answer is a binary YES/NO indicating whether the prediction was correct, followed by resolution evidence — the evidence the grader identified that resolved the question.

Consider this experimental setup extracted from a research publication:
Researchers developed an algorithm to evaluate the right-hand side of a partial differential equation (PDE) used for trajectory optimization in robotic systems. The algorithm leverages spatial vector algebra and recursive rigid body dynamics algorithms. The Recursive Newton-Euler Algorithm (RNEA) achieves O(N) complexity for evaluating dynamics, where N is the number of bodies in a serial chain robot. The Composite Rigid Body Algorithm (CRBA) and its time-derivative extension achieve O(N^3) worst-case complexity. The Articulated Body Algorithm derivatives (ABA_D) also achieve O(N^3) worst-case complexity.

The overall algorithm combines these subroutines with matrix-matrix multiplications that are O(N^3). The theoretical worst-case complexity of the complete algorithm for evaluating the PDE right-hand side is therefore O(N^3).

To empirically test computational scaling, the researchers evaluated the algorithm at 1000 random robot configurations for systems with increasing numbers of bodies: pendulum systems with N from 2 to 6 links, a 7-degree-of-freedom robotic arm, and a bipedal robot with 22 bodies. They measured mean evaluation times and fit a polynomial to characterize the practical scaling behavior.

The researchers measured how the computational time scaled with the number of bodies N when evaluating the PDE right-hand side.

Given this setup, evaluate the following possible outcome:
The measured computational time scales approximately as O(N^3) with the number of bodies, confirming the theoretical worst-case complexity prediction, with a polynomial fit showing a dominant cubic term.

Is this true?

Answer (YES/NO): NO